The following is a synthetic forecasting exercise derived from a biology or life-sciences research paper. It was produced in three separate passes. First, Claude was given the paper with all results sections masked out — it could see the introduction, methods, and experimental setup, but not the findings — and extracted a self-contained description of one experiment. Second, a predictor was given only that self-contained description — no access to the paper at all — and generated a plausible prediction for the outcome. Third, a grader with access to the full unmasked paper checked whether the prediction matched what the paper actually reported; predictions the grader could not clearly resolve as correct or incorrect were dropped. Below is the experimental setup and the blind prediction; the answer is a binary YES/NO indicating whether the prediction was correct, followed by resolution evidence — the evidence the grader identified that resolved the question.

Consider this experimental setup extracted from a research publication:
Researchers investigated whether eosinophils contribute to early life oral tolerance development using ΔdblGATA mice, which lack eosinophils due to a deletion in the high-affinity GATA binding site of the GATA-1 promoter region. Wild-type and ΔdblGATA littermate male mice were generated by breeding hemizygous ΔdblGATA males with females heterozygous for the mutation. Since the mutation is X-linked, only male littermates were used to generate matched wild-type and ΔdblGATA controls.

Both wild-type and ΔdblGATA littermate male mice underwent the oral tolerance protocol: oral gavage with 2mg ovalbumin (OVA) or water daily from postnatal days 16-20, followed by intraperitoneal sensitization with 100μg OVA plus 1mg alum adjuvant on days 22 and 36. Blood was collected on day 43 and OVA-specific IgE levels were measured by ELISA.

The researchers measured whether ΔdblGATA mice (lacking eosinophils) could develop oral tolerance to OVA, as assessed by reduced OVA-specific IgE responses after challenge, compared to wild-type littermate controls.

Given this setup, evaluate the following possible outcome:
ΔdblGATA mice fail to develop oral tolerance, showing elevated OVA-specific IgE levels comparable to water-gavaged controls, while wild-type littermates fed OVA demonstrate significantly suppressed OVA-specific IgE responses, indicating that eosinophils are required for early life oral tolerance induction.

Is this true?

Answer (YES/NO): NO